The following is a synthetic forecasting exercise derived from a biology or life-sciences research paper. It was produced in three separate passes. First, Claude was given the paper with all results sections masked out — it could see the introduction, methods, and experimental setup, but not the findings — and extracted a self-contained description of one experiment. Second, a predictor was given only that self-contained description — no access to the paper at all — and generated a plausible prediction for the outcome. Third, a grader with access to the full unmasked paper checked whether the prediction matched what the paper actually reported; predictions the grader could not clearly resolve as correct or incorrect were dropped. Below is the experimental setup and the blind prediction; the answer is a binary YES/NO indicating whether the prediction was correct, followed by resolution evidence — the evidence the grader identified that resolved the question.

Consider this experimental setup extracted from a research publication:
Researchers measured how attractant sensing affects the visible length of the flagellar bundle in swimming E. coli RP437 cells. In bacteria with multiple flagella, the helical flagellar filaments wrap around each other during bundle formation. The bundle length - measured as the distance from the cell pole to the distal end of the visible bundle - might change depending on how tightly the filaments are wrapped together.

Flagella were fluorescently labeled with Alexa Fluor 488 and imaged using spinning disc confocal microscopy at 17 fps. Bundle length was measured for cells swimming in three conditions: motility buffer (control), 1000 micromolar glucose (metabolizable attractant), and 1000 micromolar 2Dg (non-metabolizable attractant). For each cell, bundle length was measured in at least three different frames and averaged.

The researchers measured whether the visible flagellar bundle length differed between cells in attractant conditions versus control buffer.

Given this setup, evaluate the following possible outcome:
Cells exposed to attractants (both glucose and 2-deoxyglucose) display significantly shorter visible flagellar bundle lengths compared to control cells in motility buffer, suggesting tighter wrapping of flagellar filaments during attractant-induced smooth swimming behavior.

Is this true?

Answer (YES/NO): NO